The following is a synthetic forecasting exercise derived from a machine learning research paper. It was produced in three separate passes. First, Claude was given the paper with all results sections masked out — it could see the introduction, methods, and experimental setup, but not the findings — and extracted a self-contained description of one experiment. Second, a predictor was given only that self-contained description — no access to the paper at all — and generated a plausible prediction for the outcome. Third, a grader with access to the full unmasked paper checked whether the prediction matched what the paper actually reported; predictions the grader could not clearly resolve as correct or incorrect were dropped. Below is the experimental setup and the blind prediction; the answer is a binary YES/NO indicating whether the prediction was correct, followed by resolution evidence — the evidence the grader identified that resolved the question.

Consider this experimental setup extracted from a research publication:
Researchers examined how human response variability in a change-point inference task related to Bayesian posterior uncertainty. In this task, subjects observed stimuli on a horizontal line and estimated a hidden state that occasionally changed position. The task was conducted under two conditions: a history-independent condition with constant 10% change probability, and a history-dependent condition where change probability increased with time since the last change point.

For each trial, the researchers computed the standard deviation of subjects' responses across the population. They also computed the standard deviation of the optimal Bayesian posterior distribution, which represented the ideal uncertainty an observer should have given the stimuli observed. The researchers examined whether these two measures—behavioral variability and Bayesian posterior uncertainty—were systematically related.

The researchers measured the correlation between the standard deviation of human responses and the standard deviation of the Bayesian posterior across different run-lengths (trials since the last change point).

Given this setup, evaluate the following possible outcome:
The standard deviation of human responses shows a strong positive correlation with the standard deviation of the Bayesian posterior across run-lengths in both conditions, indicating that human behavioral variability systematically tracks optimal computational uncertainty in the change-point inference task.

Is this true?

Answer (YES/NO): NO